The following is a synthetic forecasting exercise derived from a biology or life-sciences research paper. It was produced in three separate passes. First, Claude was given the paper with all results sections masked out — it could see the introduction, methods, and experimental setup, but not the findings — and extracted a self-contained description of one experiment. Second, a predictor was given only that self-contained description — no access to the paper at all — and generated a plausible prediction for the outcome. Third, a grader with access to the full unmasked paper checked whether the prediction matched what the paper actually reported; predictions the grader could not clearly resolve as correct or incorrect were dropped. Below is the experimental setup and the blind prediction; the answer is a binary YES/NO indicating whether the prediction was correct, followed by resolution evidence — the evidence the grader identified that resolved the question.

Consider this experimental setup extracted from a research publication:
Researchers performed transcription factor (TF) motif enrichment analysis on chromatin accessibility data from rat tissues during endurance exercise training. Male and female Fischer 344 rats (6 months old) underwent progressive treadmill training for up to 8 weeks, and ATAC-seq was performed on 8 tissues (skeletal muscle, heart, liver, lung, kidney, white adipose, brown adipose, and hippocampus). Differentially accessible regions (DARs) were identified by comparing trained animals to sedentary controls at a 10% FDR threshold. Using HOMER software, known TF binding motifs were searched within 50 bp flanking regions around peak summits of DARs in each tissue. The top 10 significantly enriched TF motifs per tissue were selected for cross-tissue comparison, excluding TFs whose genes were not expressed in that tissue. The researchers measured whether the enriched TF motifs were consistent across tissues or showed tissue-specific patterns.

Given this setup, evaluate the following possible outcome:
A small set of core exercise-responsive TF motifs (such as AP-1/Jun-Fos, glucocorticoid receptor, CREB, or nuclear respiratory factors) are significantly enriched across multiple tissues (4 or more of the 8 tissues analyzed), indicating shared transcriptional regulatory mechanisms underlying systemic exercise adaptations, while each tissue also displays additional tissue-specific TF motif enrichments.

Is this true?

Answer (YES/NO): NO